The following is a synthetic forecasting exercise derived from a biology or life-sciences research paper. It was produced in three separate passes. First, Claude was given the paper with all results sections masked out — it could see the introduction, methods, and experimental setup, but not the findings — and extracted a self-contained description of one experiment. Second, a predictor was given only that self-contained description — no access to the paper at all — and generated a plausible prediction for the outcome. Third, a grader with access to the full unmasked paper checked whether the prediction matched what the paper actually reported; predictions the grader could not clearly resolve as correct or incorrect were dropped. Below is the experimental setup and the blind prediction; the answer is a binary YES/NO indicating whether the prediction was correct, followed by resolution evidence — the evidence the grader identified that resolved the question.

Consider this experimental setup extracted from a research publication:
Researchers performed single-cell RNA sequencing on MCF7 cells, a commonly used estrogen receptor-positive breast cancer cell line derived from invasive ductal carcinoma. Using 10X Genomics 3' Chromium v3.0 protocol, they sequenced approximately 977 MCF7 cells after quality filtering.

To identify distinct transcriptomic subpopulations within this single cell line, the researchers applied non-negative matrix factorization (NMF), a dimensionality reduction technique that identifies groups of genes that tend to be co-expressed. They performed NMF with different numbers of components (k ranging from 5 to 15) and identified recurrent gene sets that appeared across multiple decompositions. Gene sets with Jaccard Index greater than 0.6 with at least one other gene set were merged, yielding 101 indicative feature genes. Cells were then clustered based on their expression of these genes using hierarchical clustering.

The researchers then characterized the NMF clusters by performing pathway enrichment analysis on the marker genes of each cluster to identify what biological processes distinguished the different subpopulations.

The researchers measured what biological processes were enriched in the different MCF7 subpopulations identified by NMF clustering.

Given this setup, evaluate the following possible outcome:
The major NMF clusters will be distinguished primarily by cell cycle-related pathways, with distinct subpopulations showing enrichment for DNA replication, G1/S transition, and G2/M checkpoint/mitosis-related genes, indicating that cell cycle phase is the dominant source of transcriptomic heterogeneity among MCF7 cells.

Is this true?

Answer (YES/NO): YES